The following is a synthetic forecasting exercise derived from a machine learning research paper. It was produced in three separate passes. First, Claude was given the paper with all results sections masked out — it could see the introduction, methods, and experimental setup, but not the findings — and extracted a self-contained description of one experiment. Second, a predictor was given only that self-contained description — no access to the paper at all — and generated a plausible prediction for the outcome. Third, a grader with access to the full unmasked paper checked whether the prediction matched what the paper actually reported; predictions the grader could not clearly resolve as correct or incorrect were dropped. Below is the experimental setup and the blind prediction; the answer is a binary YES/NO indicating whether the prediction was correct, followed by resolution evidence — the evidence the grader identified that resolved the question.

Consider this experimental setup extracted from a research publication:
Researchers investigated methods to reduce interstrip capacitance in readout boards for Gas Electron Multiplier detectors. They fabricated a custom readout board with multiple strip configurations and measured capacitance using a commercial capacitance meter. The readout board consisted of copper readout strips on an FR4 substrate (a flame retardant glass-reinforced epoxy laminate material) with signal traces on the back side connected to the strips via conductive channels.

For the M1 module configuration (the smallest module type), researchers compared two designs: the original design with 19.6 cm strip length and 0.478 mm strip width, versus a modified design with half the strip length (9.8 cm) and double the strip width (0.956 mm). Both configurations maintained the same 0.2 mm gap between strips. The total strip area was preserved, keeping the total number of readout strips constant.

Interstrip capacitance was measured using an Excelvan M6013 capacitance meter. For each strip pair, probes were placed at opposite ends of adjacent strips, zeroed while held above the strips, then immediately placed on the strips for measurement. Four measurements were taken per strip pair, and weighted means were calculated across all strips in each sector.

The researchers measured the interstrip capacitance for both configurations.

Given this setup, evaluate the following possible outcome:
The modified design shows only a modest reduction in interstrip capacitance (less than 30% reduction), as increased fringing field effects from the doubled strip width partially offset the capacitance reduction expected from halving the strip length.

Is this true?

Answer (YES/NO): YES